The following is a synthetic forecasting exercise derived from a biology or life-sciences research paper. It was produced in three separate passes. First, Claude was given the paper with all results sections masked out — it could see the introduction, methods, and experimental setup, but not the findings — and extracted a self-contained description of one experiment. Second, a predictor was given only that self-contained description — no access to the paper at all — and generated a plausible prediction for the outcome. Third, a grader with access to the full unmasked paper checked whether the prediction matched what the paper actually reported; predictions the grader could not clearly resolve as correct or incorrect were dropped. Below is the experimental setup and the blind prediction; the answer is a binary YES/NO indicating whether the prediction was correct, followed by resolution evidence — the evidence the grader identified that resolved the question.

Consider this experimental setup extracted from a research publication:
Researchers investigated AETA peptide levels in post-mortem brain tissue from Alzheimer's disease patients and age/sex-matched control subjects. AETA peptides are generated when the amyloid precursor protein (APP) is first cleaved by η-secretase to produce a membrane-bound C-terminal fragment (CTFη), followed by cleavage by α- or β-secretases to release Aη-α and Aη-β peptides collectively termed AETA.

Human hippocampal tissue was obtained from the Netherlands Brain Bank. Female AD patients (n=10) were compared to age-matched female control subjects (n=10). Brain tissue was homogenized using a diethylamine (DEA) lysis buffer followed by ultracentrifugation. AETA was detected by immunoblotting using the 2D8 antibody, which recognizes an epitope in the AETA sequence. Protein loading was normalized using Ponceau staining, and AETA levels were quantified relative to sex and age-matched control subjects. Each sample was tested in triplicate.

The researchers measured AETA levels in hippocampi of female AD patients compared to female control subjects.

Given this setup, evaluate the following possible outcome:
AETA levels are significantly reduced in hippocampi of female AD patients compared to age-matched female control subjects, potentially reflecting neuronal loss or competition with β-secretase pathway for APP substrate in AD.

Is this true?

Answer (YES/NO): NO